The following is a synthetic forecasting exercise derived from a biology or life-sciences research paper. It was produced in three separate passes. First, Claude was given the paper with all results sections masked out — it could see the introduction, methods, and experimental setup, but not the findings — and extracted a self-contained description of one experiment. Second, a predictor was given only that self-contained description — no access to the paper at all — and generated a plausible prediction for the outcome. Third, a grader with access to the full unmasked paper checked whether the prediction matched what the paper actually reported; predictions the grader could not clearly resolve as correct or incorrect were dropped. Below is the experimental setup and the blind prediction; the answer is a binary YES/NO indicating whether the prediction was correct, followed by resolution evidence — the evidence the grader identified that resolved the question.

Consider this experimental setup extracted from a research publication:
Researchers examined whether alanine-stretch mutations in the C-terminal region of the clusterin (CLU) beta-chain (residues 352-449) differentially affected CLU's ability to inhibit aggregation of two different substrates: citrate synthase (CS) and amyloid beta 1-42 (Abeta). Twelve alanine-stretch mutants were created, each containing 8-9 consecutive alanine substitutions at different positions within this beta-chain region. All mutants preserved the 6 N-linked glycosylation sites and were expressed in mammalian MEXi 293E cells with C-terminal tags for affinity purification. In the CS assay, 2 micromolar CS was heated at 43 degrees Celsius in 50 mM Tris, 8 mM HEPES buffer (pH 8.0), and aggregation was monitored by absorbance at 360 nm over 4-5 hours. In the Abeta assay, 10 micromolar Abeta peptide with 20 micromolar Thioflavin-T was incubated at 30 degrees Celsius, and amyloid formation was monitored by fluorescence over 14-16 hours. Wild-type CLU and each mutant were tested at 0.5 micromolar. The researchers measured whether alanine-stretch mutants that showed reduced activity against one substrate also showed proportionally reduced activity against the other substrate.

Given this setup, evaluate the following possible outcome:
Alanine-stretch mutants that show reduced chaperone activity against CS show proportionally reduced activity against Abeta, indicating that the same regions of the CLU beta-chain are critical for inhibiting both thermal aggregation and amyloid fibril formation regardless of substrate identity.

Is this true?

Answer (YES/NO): NO